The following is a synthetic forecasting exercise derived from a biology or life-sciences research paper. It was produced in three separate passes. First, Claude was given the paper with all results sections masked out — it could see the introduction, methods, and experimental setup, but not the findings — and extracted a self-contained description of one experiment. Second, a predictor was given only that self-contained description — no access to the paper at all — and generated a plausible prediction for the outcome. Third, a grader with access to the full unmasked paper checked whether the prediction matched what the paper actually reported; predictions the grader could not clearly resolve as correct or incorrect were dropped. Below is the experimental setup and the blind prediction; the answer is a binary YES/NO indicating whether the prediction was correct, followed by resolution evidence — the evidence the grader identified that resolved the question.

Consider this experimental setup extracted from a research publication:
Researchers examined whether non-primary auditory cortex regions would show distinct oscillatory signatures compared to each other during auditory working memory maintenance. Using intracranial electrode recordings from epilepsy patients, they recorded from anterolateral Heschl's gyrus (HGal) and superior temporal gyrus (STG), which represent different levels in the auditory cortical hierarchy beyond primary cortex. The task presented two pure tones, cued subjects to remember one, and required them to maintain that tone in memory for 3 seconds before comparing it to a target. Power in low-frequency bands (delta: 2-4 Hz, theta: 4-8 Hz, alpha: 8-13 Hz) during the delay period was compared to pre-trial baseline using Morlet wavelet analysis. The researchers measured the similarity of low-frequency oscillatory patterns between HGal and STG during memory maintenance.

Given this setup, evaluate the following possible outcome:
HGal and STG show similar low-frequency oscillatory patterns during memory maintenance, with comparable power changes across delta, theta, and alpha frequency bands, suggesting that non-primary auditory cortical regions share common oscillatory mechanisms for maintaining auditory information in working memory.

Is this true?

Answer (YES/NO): NO